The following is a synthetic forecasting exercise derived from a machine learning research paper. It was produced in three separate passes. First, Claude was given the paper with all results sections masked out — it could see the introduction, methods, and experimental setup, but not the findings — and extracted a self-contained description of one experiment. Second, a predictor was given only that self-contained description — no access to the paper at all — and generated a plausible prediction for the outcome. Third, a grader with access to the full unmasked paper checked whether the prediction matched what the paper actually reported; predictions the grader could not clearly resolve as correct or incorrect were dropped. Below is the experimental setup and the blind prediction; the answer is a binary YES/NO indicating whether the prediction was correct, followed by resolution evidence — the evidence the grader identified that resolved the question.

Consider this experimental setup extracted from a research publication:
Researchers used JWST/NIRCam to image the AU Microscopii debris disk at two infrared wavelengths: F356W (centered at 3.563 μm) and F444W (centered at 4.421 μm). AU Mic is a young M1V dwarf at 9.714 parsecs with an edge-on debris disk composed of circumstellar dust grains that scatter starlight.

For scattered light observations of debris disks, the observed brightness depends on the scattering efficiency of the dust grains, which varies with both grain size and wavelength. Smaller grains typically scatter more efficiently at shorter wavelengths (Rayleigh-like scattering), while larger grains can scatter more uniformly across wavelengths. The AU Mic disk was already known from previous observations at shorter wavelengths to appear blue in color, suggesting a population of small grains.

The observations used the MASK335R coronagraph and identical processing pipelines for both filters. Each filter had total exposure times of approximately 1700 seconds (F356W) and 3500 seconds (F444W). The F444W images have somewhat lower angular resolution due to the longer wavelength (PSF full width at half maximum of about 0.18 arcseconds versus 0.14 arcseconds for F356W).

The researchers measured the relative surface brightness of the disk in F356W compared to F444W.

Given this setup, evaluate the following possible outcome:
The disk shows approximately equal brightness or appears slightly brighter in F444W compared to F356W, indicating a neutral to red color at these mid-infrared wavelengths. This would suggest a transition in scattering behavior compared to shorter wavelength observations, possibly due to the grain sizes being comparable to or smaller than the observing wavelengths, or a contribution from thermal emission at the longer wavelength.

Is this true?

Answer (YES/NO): NO